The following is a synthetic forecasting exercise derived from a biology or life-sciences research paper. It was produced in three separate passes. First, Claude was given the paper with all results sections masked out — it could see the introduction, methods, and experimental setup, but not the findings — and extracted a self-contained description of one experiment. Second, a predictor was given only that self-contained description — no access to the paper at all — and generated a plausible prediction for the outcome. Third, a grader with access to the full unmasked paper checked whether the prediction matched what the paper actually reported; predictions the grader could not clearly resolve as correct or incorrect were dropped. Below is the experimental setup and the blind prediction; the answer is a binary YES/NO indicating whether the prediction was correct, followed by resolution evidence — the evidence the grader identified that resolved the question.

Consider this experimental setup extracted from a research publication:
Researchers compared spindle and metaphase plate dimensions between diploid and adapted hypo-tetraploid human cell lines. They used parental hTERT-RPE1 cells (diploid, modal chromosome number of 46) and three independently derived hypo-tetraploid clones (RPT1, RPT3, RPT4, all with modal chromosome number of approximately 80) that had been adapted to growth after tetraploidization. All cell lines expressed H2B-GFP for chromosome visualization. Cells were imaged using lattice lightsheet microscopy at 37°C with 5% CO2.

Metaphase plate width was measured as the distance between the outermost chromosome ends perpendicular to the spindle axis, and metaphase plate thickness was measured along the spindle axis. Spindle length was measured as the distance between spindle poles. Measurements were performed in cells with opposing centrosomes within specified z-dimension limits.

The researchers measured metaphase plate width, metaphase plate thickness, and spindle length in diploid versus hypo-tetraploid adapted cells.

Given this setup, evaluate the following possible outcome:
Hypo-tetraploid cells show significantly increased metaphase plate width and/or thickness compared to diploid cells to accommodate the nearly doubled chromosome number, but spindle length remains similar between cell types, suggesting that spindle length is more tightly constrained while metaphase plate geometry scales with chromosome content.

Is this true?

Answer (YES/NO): NO